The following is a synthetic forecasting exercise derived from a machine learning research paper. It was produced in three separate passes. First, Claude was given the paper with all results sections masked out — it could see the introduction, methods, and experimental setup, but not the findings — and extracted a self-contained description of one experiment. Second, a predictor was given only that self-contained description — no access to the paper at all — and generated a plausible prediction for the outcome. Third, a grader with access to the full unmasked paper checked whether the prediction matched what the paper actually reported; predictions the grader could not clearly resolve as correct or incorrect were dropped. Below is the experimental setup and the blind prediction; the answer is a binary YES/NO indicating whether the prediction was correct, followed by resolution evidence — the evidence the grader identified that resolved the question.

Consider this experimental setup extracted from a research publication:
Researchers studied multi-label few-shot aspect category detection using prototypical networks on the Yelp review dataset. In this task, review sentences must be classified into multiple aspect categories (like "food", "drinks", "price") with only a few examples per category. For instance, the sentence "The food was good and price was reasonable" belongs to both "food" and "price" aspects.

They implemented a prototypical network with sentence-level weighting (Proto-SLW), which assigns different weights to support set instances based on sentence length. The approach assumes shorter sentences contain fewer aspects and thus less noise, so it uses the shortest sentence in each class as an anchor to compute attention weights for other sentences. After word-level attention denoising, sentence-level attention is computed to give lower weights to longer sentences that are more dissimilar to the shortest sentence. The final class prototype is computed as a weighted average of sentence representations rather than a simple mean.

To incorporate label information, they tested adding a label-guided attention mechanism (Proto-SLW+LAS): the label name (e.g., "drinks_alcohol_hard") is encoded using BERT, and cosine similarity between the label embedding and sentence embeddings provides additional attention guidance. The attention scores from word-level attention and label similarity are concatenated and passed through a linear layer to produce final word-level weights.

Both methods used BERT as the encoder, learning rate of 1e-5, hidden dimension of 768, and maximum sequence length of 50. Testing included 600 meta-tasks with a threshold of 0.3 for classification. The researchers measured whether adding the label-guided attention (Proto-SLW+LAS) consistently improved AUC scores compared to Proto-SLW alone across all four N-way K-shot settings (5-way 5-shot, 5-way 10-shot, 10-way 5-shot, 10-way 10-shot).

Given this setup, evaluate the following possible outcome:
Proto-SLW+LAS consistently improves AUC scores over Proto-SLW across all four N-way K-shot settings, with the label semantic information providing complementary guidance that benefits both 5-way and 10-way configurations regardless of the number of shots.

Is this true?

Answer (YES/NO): NO